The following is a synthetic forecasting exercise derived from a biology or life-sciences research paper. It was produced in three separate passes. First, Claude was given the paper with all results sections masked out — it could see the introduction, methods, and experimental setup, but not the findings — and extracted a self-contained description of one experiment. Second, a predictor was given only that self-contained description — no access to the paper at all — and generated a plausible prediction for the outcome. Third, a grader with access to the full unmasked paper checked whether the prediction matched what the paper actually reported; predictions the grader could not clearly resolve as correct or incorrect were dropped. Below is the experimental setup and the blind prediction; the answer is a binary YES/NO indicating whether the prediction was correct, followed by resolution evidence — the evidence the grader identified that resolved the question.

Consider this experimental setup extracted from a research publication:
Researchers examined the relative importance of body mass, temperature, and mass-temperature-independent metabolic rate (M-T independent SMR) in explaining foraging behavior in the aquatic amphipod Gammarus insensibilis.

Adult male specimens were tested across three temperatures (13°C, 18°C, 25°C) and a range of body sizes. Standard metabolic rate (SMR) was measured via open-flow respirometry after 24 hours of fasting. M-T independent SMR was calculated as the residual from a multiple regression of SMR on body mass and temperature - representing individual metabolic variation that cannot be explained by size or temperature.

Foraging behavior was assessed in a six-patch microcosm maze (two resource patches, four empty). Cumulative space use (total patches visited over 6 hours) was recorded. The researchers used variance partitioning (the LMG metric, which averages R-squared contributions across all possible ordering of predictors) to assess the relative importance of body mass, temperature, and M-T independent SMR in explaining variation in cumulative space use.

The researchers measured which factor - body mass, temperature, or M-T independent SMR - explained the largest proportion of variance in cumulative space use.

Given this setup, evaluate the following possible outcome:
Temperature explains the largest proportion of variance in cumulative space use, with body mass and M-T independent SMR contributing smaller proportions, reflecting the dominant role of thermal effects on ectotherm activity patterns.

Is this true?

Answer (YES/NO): YES